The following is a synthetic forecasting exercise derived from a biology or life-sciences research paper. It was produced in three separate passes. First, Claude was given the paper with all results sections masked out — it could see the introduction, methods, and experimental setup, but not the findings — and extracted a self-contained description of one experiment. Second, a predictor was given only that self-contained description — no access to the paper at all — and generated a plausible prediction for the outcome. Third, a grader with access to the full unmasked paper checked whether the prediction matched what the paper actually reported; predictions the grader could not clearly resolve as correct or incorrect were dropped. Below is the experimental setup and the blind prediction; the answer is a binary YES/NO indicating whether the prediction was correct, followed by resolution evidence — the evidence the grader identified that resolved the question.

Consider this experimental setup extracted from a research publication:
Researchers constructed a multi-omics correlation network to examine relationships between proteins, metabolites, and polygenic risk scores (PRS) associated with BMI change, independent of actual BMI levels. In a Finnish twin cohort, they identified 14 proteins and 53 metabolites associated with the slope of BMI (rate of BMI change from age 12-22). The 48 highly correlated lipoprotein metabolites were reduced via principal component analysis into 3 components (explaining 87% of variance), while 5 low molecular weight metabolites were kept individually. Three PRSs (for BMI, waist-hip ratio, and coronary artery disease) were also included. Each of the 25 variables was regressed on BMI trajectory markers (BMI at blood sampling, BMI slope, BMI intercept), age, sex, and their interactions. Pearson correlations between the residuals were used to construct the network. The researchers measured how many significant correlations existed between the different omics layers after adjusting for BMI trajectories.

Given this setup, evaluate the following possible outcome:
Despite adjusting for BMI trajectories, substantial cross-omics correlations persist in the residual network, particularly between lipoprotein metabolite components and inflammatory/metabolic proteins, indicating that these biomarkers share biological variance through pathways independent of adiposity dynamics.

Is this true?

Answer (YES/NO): YES